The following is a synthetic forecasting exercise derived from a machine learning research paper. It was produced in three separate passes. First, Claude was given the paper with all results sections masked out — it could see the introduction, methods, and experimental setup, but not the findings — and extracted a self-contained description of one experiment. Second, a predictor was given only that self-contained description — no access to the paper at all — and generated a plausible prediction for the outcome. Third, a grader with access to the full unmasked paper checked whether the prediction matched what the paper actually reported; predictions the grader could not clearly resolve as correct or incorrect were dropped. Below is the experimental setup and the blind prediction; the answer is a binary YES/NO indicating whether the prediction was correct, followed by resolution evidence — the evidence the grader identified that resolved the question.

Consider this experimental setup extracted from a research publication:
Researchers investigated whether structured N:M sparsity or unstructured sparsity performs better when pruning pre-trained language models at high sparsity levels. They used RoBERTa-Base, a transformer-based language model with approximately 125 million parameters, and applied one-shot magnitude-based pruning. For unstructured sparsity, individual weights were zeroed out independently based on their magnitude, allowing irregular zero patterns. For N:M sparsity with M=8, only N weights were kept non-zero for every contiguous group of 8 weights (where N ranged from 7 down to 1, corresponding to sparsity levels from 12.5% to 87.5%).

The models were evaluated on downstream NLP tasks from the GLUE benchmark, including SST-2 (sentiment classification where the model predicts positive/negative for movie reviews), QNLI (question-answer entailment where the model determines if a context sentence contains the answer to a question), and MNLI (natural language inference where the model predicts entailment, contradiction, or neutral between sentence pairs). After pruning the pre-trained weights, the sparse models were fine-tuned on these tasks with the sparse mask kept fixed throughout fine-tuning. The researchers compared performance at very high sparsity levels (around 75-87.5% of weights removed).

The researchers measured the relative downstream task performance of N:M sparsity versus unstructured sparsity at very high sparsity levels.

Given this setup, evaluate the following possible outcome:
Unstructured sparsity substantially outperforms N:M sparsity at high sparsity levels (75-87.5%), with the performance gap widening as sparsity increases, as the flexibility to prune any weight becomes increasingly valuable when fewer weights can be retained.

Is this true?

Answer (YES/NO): NO